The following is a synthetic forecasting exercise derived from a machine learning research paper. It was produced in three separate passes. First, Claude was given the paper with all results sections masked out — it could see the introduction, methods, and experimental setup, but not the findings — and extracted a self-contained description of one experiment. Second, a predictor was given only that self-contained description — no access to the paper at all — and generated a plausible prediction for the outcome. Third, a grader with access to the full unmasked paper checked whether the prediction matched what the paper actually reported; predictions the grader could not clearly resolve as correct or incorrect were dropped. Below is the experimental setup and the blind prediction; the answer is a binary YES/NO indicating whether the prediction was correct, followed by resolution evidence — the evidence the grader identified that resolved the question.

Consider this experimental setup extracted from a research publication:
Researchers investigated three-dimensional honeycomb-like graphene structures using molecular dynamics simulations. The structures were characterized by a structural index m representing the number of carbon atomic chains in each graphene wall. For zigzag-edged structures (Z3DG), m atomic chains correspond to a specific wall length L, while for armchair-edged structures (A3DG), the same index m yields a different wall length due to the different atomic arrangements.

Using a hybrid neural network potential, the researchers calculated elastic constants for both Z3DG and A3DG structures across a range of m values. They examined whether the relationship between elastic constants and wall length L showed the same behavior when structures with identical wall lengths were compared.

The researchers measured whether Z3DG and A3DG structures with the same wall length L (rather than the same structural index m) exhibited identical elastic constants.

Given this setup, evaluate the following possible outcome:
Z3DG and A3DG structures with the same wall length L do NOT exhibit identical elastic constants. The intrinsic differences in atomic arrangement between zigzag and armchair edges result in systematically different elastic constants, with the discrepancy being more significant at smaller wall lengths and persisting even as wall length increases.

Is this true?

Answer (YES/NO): NO